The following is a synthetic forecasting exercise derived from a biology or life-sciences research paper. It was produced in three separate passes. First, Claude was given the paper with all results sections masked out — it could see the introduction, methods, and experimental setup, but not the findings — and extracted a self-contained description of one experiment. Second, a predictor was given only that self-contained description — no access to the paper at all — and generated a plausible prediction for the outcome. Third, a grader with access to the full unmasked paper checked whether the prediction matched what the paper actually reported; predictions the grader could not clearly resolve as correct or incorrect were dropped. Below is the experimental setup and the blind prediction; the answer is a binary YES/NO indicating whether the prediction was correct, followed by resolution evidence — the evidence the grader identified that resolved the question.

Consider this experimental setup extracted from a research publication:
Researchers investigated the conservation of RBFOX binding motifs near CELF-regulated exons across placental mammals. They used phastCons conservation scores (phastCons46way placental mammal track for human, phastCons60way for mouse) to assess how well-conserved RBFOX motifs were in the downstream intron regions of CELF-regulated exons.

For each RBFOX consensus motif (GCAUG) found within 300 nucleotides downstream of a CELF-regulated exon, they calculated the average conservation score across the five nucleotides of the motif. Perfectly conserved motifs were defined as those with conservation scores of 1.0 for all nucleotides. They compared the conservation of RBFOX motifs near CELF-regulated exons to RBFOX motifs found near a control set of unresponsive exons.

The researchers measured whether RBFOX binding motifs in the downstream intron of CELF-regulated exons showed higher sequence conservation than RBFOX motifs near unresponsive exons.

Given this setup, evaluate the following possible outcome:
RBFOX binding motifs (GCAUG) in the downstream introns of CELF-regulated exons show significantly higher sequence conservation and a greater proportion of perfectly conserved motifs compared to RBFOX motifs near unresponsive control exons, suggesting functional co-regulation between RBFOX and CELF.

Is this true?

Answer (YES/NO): YES